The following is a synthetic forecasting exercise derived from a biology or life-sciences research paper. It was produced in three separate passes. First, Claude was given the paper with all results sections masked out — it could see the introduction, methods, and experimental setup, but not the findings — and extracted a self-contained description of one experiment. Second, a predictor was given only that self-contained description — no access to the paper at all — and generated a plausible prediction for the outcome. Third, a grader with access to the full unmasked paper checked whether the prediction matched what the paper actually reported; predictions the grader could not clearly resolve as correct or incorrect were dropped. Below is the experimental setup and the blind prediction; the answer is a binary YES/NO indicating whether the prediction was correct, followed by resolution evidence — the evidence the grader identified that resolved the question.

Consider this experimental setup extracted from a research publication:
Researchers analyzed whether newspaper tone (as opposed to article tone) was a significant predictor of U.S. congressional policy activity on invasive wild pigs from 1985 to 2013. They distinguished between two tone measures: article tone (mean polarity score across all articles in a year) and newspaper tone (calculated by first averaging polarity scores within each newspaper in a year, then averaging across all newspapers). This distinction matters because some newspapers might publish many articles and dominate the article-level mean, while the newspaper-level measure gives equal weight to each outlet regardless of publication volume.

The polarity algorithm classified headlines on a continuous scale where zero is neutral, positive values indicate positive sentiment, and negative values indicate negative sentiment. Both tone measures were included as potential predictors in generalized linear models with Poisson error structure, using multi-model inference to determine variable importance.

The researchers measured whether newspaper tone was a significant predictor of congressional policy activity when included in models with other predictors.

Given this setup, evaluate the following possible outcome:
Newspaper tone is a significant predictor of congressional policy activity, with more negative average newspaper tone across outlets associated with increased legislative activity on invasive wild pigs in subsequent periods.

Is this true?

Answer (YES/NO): YES